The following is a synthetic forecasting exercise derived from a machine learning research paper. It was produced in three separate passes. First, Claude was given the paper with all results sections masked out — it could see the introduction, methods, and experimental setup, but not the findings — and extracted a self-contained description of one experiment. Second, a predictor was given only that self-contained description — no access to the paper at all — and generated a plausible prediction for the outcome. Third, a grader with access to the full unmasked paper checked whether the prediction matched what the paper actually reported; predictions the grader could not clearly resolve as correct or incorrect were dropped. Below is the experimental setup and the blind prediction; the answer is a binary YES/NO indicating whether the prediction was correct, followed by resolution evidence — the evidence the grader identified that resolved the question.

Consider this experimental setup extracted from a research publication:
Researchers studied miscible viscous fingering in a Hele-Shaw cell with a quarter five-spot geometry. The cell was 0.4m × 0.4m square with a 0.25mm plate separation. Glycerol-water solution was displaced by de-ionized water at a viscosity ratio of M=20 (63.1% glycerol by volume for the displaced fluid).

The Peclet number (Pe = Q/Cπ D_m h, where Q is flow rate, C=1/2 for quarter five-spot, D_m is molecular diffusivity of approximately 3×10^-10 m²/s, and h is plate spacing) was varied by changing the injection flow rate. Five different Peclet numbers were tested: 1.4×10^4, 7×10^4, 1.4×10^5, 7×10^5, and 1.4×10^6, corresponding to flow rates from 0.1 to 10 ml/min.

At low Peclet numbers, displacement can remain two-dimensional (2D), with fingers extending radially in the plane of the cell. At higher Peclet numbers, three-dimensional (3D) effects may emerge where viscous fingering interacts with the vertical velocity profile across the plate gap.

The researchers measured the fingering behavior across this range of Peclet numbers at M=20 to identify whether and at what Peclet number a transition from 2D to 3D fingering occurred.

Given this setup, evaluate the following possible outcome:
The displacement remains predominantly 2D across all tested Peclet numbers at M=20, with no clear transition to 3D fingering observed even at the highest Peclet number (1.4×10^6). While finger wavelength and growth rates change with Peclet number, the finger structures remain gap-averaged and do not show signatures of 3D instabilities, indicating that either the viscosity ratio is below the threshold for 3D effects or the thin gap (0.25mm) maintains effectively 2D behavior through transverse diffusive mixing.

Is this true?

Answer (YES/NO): NO